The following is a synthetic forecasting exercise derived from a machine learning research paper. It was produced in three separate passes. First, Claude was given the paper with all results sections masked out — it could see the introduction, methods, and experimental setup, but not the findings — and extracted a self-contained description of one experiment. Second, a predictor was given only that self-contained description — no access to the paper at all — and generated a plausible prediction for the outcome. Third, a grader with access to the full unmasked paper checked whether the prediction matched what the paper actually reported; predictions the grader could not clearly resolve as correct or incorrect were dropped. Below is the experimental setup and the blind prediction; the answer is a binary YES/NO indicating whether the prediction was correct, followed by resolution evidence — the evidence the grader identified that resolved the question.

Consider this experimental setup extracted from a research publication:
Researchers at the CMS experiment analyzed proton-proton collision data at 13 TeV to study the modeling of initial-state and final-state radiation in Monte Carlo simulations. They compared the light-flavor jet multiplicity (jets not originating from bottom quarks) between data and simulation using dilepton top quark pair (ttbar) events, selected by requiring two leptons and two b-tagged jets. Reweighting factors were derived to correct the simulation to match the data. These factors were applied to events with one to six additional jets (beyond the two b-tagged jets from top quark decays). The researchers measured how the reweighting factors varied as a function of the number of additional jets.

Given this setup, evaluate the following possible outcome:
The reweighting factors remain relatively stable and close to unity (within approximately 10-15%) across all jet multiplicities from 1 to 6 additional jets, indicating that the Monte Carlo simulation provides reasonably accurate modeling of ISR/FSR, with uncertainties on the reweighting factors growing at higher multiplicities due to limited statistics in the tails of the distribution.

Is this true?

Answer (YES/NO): NO